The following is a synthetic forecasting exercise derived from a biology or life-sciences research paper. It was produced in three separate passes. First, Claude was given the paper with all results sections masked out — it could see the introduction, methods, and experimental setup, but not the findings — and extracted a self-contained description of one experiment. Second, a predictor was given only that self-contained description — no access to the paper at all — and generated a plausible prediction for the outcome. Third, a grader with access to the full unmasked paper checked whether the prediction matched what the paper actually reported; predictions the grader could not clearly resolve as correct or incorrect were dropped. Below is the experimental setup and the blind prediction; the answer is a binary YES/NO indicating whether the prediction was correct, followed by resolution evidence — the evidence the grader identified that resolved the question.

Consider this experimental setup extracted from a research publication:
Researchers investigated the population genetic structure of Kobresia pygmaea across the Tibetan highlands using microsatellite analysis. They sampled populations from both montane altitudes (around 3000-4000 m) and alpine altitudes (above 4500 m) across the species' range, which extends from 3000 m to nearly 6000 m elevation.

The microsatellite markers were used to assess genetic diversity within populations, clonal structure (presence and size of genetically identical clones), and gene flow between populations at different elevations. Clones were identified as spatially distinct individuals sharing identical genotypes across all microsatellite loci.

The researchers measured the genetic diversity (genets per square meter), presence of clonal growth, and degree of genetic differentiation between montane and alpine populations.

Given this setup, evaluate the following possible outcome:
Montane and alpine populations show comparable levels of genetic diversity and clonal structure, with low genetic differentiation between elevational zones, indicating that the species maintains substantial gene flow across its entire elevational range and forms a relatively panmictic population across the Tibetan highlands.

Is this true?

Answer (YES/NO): YES